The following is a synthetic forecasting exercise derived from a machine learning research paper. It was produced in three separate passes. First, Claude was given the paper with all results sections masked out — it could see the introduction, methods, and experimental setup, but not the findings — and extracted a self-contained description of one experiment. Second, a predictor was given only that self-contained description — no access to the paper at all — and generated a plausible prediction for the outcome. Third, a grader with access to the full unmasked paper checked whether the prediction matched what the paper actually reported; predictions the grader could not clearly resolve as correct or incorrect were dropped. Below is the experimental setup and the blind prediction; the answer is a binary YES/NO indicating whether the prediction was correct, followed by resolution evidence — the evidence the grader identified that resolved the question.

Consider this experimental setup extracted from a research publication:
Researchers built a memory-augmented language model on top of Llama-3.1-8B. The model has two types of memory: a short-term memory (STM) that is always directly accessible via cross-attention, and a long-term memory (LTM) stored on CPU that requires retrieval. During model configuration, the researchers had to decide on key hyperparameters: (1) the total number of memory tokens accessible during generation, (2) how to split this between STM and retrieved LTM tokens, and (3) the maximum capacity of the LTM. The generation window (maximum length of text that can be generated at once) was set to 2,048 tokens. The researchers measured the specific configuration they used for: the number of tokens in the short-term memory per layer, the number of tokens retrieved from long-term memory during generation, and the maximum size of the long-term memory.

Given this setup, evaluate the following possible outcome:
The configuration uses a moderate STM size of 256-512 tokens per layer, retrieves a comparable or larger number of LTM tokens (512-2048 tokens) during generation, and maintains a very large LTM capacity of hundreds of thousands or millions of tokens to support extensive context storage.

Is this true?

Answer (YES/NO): NO